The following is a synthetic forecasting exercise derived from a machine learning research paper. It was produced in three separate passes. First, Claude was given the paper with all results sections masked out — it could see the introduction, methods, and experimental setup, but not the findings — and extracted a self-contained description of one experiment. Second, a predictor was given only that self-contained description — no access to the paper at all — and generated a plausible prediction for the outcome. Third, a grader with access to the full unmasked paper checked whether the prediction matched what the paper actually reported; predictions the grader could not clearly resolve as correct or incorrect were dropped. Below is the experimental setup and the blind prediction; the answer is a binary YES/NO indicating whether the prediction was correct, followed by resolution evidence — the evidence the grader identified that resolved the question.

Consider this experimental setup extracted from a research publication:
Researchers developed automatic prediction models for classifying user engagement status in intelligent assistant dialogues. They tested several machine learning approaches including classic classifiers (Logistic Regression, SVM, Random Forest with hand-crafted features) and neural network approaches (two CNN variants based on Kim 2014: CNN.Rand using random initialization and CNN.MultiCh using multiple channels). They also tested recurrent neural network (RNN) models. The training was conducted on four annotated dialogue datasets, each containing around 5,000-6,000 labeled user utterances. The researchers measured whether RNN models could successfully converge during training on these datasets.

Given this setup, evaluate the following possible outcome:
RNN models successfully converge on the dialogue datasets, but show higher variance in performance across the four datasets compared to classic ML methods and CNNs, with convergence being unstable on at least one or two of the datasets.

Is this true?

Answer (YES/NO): NO